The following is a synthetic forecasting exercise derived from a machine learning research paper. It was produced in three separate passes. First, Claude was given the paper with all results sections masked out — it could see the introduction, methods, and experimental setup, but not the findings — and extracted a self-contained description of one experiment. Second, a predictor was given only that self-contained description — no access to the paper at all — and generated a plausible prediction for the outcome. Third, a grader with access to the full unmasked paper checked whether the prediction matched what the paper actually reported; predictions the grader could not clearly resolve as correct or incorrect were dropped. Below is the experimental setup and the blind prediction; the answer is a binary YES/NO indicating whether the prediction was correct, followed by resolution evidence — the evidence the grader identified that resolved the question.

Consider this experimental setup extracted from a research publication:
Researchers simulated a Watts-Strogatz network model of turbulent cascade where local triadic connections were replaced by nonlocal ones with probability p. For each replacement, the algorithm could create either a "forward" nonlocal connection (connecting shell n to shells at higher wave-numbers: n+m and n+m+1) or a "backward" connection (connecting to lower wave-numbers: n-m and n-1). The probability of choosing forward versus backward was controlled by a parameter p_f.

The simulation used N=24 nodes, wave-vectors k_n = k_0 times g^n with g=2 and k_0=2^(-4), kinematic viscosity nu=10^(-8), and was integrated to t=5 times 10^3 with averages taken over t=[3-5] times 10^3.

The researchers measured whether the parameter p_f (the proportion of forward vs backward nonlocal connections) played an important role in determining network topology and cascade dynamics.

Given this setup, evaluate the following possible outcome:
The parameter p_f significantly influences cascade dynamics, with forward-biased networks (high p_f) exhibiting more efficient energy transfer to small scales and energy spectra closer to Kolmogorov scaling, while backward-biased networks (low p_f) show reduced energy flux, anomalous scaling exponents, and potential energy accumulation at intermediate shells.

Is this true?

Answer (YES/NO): NO